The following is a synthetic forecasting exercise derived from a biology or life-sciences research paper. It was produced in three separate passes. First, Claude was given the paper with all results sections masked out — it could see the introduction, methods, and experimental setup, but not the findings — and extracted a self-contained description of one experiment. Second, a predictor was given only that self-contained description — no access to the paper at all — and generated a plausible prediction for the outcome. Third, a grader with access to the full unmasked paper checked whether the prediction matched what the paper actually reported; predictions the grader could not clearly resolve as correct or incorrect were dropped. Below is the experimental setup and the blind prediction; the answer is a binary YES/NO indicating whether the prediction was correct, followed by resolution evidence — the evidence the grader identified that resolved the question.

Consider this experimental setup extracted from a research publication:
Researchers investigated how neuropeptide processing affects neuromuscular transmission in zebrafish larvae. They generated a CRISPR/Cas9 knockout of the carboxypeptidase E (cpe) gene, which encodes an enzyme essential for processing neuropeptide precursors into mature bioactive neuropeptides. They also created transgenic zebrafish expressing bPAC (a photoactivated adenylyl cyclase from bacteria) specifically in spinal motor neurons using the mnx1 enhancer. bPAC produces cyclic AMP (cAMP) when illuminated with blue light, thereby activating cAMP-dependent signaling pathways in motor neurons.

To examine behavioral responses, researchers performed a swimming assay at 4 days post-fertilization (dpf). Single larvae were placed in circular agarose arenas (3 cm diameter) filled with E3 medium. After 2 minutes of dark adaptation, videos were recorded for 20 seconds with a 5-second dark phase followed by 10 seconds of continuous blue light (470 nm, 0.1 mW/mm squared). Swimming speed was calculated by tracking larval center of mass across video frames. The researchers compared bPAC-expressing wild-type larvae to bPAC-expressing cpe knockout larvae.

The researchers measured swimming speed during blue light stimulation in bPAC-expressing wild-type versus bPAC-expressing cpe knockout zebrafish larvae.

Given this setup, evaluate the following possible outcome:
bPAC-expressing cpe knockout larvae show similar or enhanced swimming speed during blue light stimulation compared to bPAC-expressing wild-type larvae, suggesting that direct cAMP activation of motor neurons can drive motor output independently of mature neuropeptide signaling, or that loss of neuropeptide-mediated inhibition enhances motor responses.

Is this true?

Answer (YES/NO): YES